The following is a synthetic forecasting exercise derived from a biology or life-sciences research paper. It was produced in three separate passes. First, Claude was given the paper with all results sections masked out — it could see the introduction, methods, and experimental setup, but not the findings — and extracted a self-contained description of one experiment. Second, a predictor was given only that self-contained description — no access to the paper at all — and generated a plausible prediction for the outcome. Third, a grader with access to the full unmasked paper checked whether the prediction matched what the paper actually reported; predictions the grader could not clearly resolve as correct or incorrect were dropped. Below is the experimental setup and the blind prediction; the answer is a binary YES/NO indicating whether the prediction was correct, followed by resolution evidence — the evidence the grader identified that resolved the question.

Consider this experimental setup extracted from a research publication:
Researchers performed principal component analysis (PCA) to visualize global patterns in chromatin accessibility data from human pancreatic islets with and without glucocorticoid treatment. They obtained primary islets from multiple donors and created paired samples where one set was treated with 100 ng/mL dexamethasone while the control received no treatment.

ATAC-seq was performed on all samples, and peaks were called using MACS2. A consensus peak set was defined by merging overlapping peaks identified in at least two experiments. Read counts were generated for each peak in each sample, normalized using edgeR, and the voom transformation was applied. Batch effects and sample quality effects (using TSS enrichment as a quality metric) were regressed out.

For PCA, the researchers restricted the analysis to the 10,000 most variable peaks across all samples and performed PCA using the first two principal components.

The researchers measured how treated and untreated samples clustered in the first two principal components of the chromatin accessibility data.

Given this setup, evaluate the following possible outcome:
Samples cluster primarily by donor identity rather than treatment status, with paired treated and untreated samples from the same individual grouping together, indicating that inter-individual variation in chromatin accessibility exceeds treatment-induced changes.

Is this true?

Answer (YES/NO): NO